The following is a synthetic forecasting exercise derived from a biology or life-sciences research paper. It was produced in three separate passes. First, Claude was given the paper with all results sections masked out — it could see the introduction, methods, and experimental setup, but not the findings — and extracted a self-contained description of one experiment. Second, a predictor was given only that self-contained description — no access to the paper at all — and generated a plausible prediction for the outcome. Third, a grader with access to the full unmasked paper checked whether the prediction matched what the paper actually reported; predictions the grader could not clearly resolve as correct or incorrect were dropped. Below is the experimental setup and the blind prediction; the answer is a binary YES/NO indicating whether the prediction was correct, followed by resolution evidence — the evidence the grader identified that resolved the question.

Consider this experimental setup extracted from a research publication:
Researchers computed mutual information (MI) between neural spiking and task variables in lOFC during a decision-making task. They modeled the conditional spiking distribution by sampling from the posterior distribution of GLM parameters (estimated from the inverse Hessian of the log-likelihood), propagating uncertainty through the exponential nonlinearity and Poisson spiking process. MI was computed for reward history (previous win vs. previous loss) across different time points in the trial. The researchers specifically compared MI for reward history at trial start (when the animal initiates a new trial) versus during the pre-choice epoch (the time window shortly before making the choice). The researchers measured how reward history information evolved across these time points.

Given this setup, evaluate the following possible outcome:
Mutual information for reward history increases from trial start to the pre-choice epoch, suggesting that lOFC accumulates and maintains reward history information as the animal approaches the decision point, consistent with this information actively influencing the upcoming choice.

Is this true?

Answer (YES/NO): NO